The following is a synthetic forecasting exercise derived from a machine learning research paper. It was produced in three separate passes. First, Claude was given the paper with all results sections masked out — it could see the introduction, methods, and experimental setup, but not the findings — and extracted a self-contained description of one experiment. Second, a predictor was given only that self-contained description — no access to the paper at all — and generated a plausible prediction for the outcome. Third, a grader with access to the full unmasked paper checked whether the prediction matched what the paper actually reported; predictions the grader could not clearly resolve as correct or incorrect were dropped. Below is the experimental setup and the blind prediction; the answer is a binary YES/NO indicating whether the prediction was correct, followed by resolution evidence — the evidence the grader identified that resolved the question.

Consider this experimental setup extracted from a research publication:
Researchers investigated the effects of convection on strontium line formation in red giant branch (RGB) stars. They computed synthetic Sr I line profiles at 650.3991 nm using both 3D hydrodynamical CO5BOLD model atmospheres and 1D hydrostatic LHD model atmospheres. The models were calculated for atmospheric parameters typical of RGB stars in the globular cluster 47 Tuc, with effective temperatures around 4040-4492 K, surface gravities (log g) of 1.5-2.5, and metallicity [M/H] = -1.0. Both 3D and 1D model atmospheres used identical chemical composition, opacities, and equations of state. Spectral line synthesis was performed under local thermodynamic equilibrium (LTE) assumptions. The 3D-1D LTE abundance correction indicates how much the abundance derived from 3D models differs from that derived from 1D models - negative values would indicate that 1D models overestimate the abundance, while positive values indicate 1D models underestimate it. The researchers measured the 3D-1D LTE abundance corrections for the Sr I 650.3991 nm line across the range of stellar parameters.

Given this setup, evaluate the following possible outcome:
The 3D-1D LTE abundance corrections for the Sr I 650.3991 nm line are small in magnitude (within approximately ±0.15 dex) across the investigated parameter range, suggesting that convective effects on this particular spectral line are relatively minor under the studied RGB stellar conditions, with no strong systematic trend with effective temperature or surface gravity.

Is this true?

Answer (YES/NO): YES